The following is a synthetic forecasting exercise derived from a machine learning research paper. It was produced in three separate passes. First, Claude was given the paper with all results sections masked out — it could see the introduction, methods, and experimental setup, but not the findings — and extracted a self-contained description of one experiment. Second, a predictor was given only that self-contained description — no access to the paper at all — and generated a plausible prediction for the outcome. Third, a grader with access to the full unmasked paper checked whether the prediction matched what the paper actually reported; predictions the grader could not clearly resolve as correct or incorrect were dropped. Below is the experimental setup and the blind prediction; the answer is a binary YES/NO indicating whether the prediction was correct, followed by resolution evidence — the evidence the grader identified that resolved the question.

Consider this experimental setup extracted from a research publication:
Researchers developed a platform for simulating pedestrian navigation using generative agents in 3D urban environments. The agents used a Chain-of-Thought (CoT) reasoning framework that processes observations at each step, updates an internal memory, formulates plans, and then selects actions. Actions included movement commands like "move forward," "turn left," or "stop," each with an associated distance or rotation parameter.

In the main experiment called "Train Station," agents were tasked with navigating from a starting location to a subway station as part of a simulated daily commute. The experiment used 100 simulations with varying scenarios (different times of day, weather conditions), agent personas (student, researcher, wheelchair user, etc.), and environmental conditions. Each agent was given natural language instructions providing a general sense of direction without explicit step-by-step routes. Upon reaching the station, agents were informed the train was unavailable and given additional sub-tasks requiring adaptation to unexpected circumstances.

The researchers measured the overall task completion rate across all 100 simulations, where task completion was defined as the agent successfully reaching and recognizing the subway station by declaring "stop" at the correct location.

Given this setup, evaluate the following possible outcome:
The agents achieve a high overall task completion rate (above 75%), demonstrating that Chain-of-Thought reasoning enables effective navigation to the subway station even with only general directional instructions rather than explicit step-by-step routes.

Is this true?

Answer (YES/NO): YES